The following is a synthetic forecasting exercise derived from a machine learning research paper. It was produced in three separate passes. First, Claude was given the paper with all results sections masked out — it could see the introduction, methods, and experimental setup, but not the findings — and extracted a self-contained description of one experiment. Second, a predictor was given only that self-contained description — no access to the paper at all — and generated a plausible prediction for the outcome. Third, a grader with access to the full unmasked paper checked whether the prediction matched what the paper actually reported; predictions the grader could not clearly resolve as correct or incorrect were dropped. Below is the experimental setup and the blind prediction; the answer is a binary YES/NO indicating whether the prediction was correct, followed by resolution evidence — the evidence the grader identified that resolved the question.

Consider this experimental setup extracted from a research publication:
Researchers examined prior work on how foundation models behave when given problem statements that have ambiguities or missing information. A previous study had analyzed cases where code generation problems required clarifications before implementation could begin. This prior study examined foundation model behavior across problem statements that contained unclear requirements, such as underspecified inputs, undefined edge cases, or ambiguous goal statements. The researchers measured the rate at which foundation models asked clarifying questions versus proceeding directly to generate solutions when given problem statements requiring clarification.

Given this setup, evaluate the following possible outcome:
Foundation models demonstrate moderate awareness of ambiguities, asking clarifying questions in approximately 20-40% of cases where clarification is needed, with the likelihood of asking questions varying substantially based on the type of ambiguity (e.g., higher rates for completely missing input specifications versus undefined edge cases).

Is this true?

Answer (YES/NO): NO